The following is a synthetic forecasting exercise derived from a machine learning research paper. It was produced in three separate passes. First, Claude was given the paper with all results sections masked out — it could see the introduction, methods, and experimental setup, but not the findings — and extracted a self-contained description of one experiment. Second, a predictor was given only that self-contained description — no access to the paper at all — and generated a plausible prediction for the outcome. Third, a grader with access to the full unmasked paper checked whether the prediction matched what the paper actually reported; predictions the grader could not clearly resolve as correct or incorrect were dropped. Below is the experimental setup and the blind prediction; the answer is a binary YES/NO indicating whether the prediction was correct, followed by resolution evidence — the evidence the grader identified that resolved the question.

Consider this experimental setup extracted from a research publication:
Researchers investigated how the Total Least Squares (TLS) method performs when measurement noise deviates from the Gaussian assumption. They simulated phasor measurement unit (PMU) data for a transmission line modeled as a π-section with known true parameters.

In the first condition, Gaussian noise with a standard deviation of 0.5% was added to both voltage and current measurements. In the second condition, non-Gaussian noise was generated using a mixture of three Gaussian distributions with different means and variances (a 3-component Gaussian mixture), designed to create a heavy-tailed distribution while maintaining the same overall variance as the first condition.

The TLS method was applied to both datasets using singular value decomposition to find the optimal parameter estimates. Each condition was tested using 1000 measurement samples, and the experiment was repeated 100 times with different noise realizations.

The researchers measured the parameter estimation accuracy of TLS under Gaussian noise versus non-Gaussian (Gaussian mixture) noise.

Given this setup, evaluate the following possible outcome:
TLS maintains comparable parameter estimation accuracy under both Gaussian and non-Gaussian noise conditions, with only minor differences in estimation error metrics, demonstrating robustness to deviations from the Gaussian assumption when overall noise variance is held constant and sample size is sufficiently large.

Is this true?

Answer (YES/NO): NO